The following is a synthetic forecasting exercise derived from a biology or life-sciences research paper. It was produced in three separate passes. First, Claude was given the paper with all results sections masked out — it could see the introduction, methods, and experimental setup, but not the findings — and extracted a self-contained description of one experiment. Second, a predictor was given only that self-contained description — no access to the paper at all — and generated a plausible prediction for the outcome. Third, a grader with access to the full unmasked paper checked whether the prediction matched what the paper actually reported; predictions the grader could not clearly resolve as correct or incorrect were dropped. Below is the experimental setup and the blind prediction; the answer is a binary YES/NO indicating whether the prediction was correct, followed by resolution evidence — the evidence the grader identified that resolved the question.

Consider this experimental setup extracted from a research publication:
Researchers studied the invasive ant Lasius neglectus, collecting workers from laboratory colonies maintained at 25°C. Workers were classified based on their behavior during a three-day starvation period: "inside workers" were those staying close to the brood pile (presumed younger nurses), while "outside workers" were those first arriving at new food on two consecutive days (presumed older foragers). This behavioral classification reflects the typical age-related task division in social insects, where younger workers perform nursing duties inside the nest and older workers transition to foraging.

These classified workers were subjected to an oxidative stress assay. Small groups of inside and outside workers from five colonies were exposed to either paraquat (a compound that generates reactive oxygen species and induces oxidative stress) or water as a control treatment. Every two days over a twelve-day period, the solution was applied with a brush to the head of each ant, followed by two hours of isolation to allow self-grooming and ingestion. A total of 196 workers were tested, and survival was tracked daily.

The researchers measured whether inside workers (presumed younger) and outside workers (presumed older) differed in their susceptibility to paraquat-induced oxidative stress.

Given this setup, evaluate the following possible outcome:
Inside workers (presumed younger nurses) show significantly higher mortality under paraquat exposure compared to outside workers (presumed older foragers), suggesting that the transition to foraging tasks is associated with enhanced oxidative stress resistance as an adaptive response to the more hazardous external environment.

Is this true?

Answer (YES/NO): NO